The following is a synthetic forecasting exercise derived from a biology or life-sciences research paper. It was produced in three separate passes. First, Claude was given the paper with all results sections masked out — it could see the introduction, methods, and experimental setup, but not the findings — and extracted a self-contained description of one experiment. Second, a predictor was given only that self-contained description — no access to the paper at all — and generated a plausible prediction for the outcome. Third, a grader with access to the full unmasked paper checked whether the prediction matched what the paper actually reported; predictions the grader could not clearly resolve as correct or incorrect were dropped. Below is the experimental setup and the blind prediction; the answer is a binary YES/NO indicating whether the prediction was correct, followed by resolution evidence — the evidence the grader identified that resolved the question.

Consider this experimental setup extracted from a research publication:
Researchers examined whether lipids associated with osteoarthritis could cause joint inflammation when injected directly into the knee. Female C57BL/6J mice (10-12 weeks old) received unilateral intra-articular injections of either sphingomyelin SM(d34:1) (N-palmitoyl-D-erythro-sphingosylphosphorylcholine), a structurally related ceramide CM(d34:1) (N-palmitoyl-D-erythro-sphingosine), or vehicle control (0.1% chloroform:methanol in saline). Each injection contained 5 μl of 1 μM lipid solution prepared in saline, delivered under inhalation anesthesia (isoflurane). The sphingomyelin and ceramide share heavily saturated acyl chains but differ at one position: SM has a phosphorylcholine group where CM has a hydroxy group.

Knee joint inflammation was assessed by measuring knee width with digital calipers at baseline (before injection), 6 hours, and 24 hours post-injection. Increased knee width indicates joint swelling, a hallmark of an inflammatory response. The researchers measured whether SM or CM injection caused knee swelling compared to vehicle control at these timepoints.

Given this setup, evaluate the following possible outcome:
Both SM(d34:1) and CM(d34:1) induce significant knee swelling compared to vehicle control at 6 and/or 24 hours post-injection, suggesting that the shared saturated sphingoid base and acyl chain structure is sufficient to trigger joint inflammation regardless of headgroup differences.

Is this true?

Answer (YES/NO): NO